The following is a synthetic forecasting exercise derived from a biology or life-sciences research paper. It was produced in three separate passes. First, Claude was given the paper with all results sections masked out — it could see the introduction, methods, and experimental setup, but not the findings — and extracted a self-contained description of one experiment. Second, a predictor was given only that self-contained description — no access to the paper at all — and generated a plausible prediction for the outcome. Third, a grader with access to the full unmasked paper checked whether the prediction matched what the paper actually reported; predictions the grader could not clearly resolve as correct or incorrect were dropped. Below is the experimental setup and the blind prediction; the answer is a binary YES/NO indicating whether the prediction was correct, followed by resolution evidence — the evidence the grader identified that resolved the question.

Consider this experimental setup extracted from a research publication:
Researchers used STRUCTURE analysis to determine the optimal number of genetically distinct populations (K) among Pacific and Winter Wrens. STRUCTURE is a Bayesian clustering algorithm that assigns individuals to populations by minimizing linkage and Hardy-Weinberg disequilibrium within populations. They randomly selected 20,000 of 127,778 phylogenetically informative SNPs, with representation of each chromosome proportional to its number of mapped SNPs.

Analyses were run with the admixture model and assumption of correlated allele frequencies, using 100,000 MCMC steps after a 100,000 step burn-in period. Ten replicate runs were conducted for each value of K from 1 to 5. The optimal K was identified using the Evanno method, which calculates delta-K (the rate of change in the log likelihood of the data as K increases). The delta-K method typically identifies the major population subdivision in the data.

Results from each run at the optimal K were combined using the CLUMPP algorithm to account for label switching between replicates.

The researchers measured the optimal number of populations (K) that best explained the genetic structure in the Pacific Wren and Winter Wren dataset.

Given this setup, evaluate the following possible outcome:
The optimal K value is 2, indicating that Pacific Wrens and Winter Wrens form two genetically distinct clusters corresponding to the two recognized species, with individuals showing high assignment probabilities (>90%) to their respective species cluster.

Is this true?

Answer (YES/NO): YES